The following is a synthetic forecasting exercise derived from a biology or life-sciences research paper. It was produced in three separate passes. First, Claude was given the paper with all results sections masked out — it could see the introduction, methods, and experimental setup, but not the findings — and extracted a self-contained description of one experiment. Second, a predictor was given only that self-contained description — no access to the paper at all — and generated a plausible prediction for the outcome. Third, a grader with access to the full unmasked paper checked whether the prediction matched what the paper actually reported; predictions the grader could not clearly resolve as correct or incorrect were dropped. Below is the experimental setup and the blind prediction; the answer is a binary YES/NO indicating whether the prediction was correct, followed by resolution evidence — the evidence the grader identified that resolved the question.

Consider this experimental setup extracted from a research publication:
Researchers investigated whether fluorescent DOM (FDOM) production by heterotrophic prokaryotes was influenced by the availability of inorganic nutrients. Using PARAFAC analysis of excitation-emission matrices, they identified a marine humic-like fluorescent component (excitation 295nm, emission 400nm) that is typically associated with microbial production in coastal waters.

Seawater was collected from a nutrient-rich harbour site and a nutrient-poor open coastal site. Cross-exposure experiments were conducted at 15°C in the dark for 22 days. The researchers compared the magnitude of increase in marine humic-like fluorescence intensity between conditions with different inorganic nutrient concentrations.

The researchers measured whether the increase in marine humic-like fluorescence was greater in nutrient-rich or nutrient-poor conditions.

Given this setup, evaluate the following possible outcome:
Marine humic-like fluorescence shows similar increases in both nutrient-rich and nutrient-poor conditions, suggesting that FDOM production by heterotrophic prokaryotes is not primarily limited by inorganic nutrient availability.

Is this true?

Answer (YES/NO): NO